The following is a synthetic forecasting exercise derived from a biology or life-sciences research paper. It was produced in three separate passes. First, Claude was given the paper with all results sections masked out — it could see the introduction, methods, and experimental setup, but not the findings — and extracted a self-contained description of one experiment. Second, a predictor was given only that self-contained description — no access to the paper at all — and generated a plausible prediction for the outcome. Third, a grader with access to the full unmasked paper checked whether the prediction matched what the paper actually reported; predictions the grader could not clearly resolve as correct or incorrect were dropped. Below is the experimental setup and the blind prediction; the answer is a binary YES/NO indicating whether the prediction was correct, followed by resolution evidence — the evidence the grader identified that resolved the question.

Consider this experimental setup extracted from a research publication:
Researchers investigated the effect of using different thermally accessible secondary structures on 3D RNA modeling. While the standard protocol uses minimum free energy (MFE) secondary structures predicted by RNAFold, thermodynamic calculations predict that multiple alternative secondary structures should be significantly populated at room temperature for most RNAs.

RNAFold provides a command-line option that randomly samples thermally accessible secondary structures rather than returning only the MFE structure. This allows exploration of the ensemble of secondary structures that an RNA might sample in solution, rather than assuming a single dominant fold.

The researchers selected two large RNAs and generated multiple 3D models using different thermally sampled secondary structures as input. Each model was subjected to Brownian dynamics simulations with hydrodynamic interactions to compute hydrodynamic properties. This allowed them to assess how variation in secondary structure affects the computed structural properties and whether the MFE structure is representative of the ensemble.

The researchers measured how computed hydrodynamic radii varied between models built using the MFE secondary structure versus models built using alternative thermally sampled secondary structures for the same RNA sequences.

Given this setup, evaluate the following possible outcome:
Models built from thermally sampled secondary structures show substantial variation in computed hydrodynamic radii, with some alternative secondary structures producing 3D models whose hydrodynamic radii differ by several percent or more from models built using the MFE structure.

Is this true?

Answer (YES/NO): NO